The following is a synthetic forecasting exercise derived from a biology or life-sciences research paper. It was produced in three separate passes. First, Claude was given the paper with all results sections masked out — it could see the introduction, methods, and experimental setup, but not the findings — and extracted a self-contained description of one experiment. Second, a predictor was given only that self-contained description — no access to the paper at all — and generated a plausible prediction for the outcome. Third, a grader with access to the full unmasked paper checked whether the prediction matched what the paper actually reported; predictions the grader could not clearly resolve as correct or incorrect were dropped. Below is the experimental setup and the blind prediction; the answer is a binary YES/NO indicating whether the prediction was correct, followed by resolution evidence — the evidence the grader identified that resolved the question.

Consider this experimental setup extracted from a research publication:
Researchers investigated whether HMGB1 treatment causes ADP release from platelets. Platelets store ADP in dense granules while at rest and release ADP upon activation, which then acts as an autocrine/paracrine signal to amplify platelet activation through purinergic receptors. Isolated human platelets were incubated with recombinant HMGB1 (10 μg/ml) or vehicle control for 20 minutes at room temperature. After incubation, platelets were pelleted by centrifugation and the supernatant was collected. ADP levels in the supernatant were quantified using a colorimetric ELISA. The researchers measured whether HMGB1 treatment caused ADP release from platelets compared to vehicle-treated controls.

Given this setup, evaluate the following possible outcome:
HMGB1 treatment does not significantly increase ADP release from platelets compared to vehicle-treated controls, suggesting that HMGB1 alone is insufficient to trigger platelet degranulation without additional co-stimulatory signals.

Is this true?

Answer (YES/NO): NO